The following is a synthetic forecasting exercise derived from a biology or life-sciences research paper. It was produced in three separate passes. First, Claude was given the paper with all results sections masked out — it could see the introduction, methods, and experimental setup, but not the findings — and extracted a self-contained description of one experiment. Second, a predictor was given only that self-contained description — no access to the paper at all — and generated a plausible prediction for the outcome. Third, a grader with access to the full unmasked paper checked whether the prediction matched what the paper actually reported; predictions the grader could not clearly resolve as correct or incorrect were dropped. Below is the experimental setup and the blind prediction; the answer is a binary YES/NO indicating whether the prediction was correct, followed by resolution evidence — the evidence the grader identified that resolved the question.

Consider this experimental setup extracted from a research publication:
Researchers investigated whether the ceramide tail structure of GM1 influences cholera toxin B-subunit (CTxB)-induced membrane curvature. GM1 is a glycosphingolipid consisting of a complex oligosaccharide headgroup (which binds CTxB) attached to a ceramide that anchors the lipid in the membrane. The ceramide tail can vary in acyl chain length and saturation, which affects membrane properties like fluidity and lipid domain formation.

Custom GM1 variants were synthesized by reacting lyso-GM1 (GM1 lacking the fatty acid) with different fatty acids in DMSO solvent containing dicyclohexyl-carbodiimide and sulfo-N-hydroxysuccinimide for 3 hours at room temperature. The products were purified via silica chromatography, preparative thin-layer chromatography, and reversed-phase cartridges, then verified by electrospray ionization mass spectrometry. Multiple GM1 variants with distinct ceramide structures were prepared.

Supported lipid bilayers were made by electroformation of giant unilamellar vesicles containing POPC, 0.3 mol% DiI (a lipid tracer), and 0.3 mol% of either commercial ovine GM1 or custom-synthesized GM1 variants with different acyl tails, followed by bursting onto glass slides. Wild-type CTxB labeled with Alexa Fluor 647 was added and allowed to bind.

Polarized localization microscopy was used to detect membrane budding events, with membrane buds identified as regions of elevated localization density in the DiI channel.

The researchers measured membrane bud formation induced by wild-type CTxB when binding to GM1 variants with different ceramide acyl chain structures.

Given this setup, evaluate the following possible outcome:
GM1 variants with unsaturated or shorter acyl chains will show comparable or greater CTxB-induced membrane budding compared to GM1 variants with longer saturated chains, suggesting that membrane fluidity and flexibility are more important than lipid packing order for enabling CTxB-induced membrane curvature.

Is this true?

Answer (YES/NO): YES